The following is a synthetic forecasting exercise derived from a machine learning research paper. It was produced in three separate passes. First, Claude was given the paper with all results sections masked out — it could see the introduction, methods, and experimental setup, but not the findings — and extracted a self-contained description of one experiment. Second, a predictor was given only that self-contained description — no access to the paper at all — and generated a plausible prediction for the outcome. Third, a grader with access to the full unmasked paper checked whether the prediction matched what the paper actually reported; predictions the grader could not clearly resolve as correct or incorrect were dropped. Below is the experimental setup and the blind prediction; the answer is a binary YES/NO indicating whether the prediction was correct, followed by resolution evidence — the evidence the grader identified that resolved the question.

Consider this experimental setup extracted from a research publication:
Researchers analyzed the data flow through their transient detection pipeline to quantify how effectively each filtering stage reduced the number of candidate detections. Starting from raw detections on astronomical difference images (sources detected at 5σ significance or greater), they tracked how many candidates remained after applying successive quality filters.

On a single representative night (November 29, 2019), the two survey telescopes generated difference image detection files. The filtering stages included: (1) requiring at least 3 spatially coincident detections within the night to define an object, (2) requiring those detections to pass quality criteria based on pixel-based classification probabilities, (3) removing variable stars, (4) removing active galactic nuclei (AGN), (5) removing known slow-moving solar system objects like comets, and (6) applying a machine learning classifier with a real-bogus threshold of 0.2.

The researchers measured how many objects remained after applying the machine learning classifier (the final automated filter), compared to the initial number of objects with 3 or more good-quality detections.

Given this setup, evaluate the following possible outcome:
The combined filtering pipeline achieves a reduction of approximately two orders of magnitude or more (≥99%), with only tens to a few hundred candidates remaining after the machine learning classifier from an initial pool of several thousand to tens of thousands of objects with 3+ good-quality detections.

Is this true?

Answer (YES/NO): NO